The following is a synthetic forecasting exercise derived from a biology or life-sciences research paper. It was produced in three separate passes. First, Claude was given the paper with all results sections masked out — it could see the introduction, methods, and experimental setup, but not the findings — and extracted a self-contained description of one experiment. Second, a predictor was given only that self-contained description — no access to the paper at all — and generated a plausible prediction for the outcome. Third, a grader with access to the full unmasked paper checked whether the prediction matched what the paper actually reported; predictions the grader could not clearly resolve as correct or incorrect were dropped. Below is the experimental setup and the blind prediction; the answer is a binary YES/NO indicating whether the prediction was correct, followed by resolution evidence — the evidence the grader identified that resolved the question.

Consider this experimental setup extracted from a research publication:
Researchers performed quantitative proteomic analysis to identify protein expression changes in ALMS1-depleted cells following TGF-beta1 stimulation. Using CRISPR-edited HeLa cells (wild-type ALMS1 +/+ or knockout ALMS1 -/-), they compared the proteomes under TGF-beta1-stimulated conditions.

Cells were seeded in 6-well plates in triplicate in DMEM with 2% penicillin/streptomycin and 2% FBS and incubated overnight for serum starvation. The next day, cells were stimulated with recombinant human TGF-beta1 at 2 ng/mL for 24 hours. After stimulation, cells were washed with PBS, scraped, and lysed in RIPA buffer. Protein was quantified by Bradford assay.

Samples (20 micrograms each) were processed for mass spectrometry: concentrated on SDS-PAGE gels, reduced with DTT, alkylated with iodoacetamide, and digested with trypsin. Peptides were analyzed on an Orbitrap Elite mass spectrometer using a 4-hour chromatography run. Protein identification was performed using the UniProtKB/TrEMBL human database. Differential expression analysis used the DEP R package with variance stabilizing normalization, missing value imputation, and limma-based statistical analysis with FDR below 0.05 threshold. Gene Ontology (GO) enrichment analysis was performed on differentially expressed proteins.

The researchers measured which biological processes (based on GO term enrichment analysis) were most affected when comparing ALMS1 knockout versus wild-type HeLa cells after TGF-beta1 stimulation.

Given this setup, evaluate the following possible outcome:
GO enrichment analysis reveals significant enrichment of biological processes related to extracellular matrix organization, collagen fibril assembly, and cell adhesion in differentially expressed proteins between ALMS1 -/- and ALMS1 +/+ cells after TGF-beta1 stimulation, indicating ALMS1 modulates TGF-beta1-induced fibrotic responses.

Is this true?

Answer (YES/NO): NO